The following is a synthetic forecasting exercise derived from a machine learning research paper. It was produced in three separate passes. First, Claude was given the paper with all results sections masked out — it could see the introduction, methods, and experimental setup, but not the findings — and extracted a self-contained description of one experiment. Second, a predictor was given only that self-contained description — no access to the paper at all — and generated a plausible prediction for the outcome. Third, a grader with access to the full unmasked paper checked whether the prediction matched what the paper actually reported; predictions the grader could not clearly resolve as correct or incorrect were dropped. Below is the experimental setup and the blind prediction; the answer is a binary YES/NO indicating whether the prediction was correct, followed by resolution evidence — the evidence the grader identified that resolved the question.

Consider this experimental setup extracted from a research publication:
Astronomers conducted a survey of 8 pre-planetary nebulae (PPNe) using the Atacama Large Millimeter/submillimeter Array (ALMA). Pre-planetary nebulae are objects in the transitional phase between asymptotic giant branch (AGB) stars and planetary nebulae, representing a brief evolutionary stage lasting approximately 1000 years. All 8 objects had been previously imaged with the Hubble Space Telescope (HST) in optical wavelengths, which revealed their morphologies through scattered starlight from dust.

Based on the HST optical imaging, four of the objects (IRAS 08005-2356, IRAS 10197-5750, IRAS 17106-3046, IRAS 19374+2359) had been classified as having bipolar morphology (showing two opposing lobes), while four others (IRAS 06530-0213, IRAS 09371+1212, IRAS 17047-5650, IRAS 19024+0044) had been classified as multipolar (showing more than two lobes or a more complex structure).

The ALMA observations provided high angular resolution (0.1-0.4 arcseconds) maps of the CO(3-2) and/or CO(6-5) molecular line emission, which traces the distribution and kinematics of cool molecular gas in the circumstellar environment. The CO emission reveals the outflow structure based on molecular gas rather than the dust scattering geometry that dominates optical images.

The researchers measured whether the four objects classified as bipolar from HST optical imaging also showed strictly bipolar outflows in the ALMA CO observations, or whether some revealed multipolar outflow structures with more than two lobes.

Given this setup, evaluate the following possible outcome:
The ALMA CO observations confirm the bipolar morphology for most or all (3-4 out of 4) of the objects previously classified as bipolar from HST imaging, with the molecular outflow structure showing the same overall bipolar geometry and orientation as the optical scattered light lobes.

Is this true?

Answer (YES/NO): NO